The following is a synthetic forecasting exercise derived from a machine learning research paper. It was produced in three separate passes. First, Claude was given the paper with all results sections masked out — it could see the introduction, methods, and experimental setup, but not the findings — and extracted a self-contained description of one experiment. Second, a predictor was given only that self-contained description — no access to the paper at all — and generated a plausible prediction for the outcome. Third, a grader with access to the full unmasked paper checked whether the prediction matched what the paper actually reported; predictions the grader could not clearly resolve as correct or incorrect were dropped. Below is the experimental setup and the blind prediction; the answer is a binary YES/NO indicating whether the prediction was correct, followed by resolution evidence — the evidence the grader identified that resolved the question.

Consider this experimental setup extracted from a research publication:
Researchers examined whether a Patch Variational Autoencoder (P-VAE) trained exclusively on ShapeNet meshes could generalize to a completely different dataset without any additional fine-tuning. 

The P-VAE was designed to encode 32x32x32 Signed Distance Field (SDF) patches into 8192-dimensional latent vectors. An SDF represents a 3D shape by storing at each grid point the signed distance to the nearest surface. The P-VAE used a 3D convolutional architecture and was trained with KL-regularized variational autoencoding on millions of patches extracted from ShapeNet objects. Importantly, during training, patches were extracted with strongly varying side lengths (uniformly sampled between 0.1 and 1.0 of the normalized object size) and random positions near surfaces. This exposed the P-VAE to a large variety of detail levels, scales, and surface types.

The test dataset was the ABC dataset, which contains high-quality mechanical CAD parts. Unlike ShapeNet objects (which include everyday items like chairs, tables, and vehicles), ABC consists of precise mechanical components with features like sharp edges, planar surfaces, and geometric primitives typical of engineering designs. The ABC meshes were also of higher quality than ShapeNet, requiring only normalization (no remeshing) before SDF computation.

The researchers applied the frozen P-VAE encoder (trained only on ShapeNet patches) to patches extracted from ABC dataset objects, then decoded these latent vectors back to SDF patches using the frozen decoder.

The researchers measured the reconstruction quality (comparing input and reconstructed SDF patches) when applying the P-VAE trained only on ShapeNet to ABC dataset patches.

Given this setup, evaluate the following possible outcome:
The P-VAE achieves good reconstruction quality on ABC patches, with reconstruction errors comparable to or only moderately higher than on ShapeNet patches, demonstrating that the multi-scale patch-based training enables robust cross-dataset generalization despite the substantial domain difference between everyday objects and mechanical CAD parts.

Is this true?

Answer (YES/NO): YES